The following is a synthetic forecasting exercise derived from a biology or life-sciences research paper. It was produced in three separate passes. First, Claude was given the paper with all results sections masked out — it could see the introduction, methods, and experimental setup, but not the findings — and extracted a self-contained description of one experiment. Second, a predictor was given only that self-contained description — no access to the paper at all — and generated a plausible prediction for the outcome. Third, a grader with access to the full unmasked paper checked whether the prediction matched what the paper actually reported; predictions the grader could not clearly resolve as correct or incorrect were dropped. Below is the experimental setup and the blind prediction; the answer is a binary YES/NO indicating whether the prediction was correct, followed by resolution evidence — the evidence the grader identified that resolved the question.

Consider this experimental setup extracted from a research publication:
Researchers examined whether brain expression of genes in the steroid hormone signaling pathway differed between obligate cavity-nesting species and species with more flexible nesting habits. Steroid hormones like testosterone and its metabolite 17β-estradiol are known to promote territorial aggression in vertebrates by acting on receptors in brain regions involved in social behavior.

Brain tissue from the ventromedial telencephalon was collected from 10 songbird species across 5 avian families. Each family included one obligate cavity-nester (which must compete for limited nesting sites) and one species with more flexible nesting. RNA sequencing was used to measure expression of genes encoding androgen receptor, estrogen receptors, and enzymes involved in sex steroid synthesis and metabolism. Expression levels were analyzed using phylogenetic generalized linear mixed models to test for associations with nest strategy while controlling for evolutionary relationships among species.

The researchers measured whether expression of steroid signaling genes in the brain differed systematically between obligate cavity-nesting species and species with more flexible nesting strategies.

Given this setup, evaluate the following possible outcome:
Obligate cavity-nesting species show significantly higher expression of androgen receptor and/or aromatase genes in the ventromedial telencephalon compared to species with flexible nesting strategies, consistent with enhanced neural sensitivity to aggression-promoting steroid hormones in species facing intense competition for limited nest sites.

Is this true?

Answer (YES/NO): NO